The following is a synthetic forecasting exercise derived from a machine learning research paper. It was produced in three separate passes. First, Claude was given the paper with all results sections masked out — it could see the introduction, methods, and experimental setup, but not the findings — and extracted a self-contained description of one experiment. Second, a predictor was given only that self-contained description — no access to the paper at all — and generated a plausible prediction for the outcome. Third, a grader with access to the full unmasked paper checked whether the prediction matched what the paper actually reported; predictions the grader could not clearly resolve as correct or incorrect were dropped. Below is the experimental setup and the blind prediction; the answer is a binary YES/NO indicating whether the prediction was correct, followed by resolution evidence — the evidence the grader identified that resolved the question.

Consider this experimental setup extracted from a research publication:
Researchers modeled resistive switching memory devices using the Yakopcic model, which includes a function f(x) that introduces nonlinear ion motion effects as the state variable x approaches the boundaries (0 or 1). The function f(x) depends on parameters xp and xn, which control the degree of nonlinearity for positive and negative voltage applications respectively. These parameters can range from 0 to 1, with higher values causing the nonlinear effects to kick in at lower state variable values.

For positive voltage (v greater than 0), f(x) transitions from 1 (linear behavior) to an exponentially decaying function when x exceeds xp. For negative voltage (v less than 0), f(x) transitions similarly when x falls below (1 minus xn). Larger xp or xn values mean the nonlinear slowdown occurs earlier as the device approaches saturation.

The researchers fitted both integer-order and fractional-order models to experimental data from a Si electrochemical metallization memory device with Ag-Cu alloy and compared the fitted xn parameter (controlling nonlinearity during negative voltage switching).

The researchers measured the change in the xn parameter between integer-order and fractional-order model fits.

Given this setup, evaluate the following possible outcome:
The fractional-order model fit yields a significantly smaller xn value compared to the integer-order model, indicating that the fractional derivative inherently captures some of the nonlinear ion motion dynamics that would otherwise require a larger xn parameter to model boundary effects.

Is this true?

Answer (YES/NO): NO